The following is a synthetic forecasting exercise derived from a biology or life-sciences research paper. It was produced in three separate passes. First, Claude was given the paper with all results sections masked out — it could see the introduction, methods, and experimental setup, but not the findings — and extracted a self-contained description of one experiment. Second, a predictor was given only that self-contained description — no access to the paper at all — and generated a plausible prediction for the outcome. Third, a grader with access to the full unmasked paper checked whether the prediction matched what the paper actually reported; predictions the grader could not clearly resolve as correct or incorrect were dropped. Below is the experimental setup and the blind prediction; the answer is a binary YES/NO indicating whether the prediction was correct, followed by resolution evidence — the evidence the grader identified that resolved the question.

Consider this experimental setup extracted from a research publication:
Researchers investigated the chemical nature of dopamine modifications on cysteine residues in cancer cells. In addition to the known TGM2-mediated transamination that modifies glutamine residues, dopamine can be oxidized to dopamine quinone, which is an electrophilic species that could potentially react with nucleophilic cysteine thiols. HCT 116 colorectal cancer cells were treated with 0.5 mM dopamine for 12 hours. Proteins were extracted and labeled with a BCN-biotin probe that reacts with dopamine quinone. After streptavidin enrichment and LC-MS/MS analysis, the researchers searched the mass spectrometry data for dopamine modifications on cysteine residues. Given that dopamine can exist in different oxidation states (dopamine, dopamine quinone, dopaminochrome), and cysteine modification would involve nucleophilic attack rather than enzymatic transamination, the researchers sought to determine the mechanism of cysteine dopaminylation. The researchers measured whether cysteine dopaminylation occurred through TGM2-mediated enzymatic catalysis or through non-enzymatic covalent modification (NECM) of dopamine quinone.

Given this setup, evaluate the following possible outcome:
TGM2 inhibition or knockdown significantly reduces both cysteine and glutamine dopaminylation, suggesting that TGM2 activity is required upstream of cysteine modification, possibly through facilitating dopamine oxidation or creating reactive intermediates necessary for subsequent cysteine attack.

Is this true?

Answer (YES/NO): NO